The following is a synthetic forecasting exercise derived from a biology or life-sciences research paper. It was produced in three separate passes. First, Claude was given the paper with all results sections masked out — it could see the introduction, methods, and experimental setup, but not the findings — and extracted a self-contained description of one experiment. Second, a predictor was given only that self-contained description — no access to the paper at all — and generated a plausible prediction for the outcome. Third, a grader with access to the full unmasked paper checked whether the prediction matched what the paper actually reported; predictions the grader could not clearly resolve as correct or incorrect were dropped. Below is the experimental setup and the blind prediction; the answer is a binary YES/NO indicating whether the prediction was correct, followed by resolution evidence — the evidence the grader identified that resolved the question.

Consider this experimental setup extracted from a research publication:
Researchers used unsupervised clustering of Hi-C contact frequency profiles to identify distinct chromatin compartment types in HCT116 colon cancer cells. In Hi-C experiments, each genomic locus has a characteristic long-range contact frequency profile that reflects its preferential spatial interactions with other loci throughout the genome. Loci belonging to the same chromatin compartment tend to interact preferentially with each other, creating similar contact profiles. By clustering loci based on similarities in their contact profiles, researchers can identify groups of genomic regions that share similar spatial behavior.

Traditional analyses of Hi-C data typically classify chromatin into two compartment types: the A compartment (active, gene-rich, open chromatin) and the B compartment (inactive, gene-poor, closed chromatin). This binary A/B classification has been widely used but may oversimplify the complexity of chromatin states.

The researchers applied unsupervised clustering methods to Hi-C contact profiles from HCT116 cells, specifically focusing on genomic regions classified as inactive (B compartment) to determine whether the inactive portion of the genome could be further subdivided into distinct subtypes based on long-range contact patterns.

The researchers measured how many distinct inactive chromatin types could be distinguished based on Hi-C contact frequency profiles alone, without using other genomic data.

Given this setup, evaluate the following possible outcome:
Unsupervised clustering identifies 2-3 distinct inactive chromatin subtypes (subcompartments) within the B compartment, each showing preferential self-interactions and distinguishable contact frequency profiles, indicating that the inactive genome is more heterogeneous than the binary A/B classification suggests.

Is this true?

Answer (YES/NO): YES